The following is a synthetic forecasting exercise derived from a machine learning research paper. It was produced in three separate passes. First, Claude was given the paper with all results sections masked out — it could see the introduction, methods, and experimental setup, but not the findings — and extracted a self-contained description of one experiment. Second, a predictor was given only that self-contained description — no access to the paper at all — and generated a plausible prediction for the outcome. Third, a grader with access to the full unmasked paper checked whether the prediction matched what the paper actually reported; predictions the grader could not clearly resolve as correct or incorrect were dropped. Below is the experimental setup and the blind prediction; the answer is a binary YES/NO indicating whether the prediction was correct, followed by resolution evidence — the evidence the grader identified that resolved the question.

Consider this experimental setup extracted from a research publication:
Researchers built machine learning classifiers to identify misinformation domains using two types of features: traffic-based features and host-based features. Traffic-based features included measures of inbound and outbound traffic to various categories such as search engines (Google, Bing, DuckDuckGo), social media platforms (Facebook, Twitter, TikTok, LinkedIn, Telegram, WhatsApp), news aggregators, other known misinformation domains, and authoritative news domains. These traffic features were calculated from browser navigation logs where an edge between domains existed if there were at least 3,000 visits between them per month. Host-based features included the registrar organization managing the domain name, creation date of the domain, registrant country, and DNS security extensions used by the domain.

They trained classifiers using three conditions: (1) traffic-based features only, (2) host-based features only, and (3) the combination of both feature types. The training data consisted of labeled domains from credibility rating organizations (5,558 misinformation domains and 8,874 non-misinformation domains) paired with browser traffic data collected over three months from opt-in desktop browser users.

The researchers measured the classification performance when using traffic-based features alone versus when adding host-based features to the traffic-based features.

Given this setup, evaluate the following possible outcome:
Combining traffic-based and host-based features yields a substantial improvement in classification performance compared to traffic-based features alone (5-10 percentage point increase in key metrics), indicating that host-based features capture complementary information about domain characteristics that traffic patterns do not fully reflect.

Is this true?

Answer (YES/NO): NO